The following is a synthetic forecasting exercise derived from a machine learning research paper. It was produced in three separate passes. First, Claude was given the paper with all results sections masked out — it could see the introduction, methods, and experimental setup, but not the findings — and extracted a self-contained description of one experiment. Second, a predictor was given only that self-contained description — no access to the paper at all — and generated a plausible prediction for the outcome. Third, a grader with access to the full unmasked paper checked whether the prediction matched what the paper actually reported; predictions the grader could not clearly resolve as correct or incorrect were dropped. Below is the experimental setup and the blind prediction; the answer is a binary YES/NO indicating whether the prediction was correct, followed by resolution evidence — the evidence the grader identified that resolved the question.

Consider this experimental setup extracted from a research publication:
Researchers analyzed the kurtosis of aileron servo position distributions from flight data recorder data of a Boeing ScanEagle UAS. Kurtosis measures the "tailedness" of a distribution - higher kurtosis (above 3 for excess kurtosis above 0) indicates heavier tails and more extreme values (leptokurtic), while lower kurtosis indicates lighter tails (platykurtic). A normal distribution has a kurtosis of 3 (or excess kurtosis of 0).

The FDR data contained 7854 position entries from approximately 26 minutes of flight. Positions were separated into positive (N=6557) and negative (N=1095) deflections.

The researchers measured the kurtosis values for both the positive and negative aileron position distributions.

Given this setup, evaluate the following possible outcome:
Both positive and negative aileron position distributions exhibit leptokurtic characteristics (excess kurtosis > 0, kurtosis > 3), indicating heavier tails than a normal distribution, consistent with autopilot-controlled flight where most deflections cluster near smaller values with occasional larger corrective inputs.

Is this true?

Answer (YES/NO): YES